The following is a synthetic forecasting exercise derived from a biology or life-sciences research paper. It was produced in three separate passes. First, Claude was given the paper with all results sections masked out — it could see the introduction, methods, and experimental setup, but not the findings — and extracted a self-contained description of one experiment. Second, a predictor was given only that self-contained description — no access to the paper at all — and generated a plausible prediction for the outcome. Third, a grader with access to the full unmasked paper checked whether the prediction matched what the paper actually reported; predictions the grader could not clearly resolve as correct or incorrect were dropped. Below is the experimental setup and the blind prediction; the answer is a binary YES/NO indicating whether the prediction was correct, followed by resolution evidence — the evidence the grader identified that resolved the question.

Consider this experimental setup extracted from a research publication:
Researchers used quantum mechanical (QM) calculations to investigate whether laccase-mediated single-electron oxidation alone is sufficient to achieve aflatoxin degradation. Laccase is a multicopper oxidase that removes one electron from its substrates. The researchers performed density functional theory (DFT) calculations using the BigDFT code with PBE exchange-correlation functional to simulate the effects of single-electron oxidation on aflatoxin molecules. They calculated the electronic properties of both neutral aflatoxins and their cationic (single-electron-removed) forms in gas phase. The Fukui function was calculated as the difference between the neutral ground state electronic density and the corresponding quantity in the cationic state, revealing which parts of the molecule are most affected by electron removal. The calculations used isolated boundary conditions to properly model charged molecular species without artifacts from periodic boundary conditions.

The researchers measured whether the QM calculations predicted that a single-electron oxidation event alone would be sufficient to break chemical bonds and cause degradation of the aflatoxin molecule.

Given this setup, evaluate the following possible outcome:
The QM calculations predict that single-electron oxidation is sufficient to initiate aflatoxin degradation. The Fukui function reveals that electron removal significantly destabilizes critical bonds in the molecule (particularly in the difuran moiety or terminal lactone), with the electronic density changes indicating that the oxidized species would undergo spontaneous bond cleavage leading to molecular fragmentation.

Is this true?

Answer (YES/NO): NO